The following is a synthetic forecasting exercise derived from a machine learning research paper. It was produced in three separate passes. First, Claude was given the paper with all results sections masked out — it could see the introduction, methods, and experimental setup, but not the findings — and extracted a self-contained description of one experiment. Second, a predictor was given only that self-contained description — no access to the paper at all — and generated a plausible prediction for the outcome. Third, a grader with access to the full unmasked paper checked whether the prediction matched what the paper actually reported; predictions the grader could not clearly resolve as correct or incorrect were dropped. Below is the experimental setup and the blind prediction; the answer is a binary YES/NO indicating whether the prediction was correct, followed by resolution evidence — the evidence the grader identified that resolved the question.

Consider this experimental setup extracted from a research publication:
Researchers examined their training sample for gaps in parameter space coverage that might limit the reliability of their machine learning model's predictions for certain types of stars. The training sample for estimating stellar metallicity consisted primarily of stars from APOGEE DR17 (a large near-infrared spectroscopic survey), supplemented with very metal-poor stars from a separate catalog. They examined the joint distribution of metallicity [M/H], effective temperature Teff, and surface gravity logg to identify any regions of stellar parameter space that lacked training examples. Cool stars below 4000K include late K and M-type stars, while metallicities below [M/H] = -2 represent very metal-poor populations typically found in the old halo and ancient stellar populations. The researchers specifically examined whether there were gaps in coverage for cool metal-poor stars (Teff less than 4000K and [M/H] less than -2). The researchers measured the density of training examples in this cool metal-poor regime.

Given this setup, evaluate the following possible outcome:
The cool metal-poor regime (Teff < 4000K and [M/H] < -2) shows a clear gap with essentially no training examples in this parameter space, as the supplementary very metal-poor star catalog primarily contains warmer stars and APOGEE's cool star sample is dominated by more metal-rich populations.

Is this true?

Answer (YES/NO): YES